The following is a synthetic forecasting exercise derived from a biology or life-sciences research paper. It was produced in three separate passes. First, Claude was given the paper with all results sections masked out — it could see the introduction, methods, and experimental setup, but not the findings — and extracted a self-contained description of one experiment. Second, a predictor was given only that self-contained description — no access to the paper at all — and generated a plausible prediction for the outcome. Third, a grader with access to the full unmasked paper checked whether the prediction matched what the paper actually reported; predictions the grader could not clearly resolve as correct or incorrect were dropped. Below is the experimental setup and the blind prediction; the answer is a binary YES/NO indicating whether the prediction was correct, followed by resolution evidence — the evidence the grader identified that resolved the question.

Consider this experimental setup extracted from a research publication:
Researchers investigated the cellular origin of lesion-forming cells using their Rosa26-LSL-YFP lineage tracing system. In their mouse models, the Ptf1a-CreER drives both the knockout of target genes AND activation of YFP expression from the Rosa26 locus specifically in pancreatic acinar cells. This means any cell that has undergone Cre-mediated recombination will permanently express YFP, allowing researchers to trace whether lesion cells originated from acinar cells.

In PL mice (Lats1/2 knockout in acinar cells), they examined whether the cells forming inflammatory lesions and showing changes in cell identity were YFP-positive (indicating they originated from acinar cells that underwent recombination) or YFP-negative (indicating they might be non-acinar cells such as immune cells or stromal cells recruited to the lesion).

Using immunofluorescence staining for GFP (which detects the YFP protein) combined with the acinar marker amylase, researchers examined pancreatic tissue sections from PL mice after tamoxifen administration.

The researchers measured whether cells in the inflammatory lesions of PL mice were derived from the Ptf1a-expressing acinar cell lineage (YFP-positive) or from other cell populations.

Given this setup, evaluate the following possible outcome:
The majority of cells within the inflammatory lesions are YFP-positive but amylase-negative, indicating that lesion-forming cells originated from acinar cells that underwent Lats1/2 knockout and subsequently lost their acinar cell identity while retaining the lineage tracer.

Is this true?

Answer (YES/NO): NO